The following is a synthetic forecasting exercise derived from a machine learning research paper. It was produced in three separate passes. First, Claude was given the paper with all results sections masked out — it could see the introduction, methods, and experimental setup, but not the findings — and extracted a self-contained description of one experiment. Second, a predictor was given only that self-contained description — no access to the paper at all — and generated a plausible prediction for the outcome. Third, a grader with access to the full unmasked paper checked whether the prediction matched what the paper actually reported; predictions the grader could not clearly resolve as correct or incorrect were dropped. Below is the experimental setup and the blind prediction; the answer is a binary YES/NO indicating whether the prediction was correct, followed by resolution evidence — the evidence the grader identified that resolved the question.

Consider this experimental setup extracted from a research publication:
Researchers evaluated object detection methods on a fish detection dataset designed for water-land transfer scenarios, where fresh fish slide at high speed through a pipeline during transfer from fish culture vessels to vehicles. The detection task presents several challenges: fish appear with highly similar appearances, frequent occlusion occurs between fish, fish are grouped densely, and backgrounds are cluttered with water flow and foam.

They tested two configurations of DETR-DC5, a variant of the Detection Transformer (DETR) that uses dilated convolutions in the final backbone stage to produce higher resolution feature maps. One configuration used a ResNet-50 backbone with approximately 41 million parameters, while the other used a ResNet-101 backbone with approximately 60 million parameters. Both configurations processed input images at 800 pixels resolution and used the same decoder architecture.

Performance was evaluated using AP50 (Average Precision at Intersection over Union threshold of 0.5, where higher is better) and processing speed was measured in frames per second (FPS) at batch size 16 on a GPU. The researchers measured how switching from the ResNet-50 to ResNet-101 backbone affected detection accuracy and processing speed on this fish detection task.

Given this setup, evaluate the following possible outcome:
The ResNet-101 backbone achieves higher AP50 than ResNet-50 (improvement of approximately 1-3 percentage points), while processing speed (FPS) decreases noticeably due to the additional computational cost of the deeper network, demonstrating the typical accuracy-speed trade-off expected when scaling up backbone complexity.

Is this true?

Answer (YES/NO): NO